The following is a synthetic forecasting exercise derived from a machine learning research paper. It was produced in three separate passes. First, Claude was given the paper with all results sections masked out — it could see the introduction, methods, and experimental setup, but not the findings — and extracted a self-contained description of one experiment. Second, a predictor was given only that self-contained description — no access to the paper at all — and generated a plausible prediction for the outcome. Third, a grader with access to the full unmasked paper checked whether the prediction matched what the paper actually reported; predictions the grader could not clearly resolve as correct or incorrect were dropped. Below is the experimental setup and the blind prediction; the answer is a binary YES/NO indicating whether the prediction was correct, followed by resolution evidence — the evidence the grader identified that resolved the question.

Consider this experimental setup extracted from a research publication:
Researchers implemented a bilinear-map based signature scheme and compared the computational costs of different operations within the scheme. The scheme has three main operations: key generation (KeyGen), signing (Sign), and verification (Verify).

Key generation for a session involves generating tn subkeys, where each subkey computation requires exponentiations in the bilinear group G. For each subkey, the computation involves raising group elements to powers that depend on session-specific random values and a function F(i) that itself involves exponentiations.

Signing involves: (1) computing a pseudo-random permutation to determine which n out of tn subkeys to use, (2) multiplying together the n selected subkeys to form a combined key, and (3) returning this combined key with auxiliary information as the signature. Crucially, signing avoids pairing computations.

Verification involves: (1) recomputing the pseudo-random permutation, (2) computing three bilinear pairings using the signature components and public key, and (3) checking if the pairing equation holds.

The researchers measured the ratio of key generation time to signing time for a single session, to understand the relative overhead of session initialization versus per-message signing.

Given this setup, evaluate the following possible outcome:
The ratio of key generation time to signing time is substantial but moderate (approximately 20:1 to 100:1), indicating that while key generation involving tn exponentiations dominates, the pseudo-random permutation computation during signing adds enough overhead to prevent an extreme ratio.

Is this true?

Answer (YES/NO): NO